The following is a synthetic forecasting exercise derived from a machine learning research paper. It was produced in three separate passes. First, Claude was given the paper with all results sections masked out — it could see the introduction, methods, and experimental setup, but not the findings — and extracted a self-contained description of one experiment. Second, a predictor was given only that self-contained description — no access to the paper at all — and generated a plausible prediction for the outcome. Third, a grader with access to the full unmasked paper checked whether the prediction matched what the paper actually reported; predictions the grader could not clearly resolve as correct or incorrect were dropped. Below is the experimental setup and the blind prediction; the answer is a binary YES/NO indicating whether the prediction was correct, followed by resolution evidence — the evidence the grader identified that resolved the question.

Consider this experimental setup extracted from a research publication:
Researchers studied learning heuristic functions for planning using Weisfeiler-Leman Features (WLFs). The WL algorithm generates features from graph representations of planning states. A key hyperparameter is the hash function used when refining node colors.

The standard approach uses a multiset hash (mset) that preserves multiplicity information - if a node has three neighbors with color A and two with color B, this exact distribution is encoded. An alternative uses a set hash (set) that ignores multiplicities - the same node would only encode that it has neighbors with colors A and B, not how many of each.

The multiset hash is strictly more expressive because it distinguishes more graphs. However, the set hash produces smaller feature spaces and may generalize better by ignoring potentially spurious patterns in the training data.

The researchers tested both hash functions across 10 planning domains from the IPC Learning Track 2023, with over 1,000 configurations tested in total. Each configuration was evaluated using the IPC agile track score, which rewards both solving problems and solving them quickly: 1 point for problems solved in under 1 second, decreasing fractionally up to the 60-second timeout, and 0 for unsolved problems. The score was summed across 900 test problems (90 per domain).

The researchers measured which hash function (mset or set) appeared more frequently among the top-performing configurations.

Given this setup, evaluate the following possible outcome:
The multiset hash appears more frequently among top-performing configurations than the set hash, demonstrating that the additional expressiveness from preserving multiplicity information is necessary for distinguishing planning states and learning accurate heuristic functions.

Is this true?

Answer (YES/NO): NO